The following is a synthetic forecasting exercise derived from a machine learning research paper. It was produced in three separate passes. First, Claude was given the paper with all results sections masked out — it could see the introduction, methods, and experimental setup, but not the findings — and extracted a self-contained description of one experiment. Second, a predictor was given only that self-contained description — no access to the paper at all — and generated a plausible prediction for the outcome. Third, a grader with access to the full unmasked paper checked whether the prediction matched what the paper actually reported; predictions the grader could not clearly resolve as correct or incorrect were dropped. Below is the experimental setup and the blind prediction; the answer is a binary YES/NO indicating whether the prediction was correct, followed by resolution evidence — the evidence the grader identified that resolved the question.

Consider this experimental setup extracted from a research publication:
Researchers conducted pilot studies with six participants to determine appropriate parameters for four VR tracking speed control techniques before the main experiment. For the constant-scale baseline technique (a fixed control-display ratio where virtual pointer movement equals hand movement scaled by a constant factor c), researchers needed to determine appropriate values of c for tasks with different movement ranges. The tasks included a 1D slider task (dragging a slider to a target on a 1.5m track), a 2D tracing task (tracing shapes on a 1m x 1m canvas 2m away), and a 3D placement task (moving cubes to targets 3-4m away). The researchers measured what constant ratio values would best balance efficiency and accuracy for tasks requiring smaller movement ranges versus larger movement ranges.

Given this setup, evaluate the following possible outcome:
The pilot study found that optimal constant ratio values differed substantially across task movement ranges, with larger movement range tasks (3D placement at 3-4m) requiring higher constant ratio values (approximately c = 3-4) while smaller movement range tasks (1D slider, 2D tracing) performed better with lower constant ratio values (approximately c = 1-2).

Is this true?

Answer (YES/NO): NO